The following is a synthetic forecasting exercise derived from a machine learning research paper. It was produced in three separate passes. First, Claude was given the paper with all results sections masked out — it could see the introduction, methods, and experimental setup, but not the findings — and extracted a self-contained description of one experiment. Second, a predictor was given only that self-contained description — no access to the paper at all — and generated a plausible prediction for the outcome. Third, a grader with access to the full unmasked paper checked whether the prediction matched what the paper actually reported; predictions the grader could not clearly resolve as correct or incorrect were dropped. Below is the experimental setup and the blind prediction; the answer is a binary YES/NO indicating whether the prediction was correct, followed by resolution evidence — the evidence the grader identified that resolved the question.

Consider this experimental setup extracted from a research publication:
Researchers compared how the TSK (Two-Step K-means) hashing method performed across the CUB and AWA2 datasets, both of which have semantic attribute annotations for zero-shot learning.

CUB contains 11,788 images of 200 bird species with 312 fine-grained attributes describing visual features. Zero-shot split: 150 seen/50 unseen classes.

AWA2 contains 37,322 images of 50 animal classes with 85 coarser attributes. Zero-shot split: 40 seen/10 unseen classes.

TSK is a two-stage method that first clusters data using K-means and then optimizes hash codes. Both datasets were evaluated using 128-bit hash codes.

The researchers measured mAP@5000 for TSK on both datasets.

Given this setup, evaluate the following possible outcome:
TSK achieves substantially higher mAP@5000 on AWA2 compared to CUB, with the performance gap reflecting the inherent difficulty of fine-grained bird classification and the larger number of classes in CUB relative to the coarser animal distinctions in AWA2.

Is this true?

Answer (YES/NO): YES